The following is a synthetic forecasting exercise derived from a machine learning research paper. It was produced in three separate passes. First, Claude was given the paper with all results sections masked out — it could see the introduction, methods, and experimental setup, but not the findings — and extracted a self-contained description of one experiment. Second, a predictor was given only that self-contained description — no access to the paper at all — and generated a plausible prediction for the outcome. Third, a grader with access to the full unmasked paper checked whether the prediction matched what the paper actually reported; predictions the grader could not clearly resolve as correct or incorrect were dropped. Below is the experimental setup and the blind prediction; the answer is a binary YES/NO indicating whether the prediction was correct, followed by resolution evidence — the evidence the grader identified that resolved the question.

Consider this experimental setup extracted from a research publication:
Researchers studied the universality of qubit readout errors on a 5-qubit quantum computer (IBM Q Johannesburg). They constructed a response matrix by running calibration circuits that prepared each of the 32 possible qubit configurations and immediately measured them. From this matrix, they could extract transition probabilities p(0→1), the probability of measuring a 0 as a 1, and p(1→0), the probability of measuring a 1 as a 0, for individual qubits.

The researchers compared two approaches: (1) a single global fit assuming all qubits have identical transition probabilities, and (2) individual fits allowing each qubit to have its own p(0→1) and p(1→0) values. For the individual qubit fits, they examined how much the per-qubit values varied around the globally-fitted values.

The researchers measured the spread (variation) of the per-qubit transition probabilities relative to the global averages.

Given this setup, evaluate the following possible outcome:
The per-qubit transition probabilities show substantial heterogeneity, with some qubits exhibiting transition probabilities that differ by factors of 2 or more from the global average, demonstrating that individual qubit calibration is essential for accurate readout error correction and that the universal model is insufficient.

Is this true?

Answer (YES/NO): NO